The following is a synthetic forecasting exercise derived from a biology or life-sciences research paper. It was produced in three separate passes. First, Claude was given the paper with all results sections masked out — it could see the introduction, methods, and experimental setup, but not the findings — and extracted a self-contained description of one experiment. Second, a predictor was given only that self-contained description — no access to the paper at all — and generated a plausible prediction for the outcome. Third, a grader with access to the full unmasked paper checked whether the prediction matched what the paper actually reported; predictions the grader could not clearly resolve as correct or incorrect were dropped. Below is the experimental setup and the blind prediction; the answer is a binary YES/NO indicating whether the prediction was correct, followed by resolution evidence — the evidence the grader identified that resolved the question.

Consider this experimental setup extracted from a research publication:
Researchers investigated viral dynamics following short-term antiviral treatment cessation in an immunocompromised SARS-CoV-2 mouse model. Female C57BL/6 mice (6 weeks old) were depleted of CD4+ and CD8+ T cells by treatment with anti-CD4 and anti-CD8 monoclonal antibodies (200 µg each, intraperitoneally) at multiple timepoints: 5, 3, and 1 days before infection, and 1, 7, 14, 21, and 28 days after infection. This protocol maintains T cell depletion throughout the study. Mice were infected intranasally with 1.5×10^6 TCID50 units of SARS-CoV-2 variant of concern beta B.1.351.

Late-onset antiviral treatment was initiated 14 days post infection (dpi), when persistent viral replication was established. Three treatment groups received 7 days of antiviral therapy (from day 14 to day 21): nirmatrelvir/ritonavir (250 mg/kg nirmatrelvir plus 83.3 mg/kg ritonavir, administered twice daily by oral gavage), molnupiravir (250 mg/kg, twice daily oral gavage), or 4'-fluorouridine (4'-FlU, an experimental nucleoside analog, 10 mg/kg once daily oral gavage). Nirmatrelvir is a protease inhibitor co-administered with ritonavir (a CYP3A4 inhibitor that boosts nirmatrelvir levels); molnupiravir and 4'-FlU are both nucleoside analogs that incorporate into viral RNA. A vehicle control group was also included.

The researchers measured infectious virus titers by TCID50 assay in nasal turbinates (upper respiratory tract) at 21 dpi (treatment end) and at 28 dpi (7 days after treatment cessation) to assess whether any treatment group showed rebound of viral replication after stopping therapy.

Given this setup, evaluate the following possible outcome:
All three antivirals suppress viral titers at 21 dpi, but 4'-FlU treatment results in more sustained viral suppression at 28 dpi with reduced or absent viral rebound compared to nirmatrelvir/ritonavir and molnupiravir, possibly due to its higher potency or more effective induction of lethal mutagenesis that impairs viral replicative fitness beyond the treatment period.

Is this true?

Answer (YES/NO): NO